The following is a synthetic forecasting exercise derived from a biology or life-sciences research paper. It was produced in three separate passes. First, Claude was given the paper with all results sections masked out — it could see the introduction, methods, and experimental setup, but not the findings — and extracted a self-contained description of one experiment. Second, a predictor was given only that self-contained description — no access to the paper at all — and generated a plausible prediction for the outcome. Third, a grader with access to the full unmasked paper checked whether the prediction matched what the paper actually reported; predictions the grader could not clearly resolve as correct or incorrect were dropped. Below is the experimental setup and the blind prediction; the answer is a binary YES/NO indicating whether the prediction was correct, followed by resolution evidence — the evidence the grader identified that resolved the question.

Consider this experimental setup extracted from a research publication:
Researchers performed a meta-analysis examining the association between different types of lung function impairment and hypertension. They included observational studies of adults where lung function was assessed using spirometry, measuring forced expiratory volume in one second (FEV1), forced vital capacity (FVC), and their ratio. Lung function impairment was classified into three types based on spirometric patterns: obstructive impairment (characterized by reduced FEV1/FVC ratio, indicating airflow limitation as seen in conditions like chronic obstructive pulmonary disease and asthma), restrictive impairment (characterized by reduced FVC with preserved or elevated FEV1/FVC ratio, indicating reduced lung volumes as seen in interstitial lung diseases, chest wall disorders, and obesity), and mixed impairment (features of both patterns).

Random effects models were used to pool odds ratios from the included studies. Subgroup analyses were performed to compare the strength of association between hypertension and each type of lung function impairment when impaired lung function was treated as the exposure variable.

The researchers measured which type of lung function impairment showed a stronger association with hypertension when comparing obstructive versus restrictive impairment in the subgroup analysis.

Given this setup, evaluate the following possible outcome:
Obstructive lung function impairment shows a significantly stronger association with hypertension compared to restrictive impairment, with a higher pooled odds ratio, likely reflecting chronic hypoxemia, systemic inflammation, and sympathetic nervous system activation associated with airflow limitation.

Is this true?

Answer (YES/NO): NO